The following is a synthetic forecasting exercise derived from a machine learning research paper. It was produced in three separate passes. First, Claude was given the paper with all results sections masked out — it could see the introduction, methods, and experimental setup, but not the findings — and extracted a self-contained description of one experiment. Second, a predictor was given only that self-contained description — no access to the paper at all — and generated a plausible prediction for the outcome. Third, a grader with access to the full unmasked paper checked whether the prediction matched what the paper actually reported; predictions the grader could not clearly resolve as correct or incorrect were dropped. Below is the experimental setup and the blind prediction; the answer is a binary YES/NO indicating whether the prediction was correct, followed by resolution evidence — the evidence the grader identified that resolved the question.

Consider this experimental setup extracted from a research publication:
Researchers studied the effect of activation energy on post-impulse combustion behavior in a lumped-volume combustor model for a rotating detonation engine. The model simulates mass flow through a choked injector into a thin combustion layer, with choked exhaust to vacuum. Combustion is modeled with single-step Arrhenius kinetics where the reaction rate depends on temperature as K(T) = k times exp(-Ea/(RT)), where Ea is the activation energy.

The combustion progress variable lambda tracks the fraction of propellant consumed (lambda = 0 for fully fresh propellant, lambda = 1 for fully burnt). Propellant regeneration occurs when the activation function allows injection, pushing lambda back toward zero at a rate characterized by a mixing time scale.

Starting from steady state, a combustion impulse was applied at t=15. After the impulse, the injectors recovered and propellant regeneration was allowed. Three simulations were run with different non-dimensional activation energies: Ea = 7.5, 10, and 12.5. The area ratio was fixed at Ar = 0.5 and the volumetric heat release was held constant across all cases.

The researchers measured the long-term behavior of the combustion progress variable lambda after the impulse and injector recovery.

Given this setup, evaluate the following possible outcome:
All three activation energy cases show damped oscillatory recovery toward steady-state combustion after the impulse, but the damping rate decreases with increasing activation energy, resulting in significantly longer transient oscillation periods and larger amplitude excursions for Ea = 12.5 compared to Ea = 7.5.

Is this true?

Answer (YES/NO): NO